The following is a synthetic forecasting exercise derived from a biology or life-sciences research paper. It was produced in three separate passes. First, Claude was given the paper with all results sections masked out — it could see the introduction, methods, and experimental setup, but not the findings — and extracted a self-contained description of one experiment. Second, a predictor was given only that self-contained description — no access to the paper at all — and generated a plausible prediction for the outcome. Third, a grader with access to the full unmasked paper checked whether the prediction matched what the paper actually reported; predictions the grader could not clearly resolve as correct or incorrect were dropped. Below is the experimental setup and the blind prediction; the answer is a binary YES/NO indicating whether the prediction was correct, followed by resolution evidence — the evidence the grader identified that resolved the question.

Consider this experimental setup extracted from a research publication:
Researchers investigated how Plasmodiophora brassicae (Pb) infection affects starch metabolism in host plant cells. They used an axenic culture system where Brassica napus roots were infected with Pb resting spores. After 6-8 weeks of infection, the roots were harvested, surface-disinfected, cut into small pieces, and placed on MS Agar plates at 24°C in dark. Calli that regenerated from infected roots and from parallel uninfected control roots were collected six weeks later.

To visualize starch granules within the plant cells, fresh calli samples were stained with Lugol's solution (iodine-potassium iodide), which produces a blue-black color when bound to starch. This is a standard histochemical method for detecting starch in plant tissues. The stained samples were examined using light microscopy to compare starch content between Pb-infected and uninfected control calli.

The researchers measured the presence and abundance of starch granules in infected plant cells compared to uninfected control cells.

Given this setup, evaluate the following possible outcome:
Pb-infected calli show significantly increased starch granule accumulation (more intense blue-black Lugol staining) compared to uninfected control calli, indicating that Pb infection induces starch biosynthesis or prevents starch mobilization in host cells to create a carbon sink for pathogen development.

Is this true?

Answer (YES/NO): NO